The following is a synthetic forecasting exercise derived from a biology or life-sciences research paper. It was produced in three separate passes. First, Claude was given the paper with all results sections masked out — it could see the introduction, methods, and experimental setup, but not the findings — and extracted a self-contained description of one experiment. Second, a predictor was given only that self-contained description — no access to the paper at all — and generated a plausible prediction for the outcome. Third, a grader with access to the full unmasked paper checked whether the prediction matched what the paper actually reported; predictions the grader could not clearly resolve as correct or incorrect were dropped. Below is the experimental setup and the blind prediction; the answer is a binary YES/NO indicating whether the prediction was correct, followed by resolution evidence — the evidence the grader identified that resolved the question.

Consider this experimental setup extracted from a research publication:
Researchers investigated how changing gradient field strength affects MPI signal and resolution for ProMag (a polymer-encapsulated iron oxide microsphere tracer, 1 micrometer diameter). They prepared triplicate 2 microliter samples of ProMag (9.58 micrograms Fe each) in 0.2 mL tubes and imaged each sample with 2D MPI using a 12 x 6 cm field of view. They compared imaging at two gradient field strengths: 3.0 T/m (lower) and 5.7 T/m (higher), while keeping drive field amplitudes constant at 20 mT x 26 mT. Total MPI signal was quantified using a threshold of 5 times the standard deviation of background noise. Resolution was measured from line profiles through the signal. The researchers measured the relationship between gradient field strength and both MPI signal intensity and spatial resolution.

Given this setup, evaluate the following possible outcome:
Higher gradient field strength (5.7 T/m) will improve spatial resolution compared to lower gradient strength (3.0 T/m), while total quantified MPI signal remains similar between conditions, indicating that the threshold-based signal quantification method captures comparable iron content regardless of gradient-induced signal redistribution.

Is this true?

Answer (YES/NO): NO